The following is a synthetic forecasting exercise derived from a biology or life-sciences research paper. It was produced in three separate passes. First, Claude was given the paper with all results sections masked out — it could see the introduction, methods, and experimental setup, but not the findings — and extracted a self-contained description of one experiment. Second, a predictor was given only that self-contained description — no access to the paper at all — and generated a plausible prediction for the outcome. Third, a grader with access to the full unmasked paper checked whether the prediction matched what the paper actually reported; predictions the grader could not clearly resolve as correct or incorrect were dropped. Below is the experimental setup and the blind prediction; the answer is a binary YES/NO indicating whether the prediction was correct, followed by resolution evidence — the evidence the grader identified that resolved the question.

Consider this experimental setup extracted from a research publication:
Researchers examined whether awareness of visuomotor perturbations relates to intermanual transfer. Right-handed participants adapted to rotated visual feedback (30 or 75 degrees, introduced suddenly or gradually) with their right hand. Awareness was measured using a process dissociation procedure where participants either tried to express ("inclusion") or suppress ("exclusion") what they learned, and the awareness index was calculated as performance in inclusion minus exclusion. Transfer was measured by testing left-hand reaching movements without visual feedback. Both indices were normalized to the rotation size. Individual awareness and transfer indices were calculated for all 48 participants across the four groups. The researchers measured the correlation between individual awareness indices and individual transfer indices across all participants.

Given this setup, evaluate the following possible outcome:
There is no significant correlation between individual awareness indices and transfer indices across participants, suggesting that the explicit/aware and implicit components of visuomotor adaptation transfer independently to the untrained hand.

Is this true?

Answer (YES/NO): NO